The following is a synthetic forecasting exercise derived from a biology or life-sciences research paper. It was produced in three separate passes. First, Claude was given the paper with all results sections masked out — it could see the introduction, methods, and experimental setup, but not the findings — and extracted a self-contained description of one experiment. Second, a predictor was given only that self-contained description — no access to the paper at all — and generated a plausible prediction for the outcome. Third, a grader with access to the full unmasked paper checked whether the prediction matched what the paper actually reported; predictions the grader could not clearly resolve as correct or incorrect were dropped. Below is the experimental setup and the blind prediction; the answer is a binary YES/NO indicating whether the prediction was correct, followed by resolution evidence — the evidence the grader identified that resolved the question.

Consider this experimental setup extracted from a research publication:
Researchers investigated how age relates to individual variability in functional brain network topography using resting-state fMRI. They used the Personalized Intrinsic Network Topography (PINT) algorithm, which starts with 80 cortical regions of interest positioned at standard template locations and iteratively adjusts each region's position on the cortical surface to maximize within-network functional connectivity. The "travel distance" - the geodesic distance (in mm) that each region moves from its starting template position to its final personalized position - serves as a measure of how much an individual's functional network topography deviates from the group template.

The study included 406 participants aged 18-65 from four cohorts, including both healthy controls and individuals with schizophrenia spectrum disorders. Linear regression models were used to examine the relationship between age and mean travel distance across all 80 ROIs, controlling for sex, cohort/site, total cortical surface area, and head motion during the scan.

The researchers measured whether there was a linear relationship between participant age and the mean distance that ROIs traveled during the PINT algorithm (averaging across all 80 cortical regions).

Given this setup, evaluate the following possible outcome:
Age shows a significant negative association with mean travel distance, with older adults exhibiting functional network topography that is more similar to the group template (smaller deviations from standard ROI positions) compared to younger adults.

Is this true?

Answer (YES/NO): YES